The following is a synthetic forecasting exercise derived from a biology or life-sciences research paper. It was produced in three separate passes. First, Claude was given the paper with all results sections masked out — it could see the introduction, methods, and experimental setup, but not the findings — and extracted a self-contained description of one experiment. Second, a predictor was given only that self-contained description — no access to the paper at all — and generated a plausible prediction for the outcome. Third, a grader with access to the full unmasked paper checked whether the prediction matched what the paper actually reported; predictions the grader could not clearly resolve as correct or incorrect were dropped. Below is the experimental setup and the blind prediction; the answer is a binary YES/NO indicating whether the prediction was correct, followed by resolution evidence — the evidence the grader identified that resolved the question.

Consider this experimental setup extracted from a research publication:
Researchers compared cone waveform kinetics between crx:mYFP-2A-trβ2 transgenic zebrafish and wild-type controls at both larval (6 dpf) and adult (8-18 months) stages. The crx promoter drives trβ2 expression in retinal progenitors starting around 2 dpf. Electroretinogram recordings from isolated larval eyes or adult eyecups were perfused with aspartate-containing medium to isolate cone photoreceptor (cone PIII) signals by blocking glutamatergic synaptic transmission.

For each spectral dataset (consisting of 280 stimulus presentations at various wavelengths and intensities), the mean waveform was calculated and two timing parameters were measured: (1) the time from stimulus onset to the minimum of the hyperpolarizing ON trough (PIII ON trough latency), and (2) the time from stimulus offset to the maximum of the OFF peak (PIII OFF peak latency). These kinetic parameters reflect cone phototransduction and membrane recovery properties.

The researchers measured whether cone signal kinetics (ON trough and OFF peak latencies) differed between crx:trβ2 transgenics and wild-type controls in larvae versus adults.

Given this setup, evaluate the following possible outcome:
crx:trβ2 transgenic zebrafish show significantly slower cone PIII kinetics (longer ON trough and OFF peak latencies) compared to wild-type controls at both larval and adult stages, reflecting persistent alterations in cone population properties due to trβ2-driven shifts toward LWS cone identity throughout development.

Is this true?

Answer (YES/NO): NO